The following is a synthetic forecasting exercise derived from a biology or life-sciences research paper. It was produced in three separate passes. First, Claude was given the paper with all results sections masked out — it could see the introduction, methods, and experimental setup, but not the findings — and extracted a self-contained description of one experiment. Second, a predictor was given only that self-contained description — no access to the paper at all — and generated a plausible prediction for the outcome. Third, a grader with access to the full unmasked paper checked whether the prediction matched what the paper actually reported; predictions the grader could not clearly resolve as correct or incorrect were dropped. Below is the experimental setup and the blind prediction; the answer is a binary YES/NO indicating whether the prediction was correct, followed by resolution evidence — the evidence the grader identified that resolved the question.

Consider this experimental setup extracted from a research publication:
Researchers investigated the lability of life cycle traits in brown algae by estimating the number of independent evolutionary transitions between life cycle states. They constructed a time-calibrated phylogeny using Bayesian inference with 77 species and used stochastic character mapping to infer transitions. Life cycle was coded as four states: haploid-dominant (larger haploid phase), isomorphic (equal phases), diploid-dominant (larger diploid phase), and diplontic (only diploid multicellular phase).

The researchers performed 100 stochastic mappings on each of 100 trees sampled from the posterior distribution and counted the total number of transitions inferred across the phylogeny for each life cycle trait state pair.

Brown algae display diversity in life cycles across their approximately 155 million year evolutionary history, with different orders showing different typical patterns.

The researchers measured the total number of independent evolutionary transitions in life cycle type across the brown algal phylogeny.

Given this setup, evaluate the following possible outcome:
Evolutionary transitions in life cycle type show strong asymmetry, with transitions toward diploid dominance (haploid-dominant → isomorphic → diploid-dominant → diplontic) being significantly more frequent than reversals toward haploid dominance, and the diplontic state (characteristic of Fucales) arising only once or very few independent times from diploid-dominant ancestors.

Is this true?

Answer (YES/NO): NO